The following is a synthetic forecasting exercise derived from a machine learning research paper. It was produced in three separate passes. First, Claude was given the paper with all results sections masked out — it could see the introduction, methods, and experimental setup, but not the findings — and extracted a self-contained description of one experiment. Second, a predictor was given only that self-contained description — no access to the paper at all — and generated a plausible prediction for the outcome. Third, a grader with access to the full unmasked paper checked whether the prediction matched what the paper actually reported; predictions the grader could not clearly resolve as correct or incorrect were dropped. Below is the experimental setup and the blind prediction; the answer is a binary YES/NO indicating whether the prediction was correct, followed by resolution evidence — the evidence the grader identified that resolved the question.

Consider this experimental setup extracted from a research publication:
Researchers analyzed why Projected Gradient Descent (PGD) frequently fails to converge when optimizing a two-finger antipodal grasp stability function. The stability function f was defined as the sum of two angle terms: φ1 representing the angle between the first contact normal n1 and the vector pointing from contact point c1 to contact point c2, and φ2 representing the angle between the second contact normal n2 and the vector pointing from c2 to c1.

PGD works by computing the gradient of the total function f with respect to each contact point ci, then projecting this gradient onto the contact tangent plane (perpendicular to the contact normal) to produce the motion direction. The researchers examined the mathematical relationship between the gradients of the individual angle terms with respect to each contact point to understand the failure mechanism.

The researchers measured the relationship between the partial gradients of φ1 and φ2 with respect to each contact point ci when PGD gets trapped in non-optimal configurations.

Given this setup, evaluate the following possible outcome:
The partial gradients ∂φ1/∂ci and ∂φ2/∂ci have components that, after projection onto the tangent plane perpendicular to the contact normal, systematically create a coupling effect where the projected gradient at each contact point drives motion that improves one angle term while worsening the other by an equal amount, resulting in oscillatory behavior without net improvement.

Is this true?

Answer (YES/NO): NO